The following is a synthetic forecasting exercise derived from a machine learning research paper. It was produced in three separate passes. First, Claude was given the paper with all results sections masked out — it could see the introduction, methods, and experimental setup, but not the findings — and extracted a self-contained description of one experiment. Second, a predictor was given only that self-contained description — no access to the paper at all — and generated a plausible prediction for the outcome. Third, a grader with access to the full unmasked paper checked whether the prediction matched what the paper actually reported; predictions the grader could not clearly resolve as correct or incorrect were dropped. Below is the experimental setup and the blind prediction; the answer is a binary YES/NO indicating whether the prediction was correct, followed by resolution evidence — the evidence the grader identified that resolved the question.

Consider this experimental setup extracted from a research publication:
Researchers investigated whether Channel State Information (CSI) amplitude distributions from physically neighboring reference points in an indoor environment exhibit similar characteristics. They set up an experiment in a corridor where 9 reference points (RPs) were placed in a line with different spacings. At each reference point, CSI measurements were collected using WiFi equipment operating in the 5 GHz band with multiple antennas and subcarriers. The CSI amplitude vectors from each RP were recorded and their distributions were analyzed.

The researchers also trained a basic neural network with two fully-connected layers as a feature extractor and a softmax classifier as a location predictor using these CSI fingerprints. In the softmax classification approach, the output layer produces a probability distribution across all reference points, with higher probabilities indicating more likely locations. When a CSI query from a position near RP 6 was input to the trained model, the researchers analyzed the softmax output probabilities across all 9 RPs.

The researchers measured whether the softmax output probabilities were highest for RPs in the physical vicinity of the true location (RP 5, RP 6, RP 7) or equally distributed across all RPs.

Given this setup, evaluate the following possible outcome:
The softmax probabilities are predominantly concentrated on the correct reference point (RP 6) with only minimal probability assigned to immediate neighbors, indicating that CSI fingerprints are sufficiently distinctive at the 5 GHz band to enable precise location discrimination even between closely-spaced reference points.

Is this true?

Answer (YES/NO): NO